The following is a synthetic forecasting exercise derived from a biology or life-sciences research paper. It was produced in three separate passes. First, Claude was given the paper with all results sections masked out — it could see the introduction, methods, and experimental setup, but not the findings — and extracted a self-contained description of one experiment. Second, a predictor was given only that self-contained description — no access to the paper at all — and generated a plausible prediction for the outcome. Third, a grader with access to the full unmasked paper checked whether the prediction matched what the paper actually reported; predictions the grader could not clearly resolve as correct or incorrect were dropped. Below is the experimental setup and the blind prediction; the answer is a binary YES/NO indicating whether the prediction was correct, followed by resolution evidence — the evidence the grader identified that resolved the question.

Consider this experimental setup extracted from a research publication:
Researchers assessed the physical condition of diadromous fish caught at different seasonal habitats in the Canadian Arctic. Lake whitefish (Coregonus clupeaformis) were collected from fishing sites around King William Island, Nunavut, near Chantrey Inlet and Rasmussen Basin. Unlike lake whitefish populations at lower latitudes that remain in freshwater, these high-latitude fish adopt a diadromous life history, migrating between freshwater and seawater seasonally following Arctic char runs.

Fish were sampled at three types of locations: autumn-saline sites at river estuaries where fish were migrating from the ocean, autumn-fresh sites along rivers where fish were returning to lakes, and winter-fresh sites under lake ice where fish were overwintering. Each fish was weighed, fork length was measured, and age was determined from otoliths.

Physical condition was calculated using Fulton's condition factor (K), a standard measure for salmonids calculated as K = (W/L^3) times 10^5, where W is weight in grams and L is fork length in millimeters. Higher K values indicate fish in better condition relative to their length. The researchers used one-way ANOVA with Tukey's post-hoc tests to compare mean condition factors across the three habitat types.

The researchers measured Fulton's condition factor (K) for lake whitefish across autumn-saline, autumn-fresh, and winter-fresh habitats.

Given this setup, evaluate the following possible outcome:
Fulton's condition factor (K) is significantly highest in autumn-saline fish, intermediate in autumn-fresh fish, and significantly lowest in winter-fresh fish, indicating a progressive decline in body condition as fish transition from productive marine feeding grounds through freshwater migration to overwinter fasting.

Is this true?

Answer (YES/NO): NO